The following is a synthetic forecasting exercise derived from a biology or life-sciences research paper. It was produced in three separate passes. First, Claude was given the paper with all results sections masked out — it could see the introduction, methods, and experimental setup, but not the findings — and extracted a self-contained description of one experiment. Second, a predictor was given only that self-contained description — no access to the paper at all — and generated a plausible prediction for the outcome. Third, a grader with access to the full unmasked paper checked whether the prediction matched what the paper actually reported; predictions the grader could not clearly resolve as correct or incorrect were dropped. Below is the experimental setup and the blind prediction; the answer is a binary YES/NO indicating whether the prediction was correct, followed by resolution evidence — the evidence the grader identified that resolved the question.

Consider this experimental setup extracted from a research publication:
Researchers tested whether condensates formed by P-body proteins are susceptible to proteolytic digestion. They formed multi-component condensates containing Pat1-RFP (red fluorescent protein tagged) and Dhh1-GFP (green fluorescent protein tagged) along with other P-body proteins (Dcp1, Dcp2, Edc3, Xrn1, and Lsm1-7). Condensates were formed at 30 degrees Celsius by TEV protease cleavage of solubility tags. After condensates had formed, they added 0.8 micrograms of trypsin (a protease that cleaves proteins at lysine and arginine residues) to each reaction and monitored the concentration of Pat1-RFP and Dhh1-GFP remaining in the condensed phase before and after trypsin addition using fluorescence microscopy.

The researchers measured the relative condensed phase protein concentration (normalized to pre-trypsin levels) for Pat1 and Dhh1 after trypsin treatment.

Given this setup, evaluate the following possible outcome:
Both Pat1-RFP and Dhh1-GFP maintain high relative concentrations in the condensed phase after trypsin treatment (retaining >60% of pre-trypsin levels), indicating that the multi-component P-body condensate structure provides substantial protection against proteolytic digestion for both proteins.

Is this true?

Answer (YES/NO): NO